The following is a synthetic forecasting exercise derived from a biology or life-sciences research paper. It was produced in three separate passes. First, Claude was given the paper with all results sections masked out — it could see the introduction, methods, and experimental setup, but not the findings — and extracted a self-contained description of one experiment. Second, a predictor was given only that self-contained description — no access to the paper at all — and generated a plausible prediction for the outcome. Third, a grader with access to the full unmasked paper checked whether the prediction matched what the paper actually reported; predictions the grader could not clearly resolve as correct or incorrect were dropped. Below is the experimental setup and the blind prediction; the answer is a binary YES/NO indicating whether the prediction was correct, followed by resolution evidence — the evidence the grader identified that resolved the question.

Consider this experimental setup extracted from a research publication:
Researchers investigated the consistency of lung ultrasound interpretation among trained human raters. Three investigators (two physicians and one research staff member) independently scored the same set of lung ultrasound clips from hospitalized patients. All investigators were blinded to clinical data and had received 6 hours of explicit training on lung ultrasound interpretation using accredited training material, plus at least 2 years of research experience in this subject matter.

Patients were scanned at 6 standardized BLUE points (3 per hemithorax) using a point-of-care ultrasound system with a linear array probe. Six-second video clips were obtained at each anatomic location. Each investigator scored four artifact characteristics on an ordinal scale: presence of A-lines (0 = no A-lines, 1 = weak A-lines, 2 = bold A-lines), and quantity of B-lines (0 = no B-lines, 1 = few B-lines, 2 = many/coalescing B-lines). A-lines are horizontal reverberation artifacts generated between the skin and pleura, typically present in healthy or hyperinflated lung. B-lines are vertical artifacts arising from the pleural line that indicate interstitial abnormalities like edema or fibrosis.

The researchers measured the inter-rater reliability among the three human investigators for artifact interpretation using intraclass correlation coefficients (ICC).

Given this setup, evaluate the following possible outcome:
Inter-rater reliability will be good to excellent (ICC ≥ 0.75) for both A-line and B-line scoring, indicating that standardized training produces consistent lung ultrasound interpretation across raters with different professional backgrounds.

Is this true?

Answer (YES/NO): NO